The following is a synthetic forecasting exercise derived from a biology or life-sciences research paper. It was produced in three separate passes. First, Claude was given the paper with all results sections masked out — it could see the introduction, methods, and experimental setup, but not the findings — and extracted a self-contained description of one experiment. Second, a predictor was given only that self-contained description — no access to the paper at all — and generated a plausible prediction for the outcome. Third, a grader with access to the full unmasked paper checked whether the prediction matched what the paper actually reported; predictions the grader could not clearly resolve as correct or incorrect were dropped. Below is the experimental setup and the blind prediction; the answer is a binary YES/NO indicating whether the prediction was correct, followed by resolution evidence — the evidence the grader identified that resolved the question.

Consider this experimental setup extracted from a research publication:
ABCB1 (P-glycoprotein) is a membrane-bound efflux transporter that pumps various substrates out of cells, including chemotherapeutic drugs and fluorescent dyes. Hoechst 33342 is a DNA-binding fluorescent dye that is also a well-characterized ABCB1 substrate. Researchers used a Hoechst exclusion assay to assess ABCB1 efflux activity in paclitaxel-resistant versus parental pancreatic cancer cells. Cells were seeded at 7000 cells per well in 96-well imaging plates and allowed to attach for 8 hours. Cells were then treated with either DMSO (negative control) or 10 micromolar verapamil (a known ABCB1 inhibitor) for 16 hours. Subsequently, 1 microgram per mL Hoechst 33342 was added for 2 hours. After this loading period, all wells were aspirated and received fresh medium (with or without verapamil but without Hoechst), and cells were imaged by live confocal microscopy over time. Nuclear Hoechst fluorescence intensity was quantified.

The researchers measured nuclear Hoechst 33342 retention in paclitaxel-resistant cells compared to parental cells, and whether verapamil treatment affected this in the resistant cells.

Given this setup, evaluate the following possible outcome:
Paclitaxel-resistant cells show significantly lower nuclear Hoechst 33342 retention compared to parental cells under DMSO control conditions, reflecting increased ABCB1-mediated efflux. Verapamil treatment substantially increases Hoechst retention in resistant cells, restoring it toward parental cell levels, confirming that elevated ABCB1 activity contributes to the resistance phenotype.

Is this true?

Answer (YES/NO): YES